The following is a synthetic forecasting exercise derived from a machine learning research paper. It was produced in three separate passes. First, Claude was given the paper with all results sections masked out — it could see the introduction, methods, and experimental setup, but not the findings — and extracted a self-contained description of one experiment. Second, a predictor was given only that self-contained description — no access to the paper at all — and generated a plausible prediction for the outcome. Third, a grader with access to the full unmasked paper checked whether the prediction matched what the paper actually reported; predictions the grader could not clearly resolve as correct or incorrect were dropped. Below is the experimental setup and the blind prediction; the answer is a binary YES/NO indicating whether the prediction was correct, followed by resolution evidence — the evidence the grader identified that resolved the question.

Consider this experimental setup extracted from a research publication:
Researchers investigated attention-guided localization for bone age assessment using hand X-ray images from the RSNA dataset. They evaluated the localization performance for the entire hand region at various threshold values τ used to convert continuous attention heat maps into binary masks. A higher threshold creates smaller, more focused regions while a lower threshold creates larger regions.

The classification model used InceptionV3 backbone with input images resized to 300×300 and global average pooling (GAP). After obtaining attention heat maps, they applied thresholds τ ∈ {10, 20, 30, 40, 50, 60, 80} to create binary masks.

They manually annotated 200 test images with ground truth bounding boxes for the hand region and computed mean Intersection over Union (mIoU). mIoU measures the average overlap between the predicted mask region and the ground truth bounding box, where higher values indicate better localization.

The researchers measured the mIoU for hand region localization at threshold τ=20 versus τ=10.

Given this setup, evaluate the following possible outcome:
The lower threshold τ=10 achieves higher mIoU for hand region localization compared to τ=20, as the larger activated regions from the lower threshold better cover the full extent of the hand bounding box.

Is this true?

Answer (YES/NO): NO